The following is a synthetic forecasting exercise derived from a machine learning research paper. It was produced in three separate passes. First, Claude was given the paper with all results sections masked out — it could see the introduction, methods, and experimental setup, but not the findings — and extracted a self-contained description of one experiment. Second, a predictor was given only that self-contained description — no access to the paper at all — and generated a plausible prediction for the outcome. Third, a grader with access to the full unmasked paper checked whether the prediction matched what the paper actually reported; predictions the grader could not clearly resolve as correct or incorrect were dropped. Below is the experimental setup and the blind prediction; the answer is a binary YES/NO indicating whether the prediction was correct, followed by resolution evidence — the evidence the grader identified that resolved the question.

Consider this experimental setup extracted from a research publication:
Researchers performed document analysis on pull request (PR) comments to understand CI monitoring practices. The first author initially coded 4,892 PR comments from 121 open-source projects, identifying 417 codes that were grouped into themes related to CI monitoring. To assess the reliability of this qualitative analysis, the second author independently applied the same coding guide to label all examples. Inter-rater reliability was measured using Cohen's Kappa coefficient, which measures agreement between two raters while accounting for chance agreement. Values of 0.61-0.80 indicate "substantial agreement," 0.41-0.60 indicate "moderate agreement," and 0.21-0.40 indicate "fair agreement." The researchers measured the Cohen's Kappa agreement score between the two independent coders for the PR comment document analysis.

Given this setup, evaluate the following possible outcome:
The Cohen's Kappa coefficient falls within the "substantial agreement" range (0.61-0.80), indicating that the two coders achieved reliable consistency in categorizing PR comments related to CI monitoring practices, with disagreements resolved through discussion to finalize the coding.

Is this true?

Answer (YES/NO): NO